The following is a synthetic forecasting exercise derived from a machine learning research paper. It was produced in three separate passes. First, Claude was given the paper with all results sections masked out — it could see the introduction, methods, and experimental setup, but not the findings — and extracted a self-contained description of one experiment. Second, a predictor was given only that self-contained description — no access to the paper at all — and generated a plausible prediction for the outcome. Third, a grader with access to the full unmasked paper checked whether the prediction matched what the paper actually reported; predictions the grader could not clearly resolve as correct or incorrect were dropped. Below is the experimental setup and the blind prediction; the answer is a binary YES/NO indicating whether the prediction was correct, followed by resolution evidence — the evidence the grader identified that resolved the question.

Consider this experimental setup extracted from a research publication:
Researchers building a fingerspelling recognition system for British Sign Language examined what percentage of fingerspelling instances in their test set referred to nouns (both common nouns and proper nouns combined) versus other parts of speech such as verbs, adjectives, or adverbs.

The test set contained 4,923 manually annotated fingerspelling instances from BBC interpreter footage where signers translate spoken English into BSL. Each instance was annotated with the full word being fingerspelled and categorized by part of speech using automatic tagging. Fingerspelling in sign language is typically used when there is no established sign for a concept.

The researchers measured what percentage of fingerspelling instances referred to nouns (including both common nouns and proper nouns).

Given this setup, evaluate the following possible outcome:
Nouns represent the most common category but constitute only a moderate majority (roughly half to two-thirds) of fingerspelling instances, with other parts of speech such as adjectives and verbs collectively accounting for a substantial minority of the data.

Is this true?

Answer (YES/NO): NO